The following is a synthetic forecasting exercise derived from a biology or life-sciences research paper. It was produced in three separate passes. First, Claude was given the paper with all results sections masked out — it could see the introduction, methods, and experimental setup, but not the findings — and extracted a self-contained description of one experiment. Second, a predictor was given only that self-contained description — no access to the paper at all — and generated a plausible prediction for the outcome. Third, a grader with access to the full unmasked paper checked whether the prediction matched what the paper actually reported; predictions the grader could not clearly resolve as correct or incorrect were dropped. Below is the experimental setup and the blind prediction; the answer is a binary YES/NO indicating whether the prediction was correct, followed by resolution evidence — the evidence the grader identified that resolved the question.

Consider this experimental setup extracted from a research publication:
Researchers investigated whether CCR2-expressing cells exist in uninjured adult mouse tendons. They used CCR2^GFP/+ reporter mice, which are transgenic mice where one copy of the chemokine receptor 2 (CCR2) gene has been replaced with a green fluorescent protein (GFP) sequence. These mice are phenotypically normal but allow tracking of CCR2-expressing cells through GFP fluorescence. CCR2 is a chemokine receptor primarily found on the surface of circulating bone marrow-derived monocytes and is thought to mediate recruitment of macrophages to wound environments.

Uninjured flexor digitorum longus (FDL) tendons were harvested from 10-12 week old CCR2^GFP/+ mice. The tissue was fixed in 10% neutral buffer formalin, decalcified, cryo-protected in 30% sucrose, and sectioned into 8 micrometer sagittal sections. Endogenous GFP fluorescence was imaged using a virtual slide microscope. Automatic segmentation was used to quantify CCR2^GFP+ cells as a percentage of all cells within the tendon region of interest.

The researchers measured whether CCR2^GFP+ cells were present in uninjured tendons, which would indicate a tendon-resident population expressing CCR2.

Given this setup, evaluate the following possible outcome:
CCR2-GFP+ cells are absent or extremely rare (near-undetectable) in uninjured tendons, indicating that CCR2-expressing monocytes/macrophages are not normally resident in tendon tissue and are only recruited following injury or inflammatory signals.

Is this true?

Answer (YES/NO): NO